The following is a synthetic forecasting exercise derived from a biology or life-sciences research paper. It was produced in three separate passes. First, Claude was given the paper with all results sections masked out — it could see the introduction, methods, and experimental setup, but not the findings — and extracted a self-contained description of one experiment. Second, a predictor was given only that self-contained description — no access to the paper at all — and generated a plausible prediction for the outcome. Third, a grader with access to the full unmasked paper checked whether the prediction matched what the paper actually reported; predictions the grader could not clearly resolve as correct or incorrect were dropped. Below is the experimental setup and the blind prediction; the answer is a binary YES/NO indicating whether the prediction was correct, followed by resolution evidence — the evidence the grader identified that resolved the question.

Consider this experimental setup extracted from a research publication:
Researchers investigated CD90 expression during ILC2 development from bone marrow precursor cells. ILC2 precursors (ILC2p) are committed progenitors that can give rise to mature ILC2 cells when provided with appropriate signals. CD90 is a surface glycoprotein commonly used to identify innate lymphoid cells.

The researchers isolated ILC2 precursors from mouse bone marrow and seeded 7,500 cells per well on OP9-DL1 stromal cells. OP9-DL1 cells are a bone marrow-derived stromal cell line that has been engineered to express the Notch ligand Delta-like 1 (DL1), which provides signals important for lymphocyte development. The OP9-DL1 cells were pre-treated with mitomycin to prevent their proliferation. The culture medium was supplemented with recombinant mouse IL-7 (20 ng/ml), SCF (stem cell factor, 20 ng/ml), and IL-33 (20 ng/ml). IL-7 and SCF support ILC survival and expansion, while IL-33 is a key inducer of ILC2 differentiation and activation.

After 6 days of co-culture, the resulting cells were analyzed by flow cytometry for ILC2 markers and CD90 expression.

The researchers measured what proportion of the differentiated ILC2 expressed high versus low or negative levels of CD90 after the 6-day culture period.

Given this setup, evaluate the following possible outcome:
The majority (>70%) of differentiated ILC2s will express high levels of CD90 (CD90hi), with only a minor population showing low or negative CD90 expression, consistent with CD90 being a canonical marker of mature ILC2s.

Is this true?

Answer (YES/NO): NO